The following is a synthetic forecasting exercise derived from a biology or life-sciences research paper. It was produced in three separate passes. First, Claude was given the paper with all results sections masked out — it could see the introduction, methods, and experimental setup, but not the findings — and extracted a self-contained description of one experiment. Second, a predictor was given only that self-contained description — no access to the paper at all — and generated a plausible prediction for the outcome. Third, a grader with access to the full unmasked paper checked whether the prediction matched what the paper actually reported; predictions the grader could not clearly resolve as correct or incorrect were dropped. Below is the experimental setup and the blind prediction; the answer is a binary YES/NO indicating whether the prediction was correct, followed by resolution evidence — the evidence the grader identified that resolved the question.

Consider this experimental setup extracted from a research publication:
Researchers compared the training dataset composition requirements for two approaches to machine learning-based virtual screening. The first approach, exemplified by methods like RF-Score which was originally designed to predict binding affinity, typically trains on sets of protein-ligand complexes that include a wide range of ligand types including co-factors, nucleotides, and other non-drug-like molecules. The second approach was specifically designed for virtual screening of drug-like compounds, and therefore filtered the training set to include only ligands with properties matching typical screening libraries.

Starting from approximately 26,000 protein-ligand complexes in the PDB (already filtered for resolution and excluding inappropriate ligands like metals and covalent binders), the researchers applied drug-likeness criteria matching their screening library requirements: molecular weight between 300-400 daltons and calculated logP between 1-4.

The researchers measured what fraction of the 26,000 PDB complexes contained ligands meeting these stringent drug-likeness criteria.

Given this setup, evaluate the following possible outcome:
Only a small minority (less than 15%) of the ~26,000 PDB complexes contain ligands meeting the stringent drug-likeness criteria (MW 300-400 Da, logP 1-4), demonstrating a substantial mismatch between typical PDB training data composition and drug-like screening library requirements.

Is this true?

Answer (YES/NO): YES